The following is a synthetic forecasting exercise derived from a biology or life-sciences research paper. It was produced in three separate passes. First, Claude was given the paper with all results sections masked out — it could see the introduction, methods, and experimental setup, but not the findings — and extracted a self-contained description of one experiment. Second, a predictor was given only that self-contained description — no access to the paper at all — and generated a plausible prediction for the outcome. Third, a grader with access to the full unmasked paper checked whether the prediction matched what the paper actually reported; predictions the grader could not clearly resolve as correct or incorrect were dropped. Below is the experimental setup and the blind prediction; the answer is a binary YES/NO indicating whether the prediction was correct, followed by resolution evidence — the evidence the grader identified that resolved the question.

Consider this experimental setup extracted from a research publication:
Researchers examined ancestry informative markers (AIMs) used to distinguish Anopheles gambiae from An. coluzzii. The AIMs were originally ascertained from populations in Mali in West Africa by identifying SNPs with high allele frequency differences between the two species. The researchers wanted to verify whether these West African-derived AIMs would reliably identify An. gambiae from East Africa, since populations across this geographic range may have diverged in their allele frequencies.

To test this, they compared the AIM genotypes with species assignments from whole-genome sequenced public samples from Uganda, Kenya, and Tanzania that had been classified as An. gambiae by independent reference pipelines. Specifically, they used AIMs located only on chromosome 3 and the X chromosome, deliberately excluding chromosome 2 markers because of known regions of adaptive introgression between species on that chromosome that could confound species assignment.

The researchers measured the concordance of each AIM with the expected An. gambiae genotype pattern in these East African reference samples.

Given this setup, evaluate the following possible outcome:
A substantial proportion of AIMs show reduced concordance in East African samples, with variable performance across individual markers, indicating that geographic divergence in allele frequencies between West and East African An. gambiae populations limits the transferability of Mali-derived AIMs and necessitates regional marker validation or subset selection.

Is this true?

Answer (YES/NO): NO